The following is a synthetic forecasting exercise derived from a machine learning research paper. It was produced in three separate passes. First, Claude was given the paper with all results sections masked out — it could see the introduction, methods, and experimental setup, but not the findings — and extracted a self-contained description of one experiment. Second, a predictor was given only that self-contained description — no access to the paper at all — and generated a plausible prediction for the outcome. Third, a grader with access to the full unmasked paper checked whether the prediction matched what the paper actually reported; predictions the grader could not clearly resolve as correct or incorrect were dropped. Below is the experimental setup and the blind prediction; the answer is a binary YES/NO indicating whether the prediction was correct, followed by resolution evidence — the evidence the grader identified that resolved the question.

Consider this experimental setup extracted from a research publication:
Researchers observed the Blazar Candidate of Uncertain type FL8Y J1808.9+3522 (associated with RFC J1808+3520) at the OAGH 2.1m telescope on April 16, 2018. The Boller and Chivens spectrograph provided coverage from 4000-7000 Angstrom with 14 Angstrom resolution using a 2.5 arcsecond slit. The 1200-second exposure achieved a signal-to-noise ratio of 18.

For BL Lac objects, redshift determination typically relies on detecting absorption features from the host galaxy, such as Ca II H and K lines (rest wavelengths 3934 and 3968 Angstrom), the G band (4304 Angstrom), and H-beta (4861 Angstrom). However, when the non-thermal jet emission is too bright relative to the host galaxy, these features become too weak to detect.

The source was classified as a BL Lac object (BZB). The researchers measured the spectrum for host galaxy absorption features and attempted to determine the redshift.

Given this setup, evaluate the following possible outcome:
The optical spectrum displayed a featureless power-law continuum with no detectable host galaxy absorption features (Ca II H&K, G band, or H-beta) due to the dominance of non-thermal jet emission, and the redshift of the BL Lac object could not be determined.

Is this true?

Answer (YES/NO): NO